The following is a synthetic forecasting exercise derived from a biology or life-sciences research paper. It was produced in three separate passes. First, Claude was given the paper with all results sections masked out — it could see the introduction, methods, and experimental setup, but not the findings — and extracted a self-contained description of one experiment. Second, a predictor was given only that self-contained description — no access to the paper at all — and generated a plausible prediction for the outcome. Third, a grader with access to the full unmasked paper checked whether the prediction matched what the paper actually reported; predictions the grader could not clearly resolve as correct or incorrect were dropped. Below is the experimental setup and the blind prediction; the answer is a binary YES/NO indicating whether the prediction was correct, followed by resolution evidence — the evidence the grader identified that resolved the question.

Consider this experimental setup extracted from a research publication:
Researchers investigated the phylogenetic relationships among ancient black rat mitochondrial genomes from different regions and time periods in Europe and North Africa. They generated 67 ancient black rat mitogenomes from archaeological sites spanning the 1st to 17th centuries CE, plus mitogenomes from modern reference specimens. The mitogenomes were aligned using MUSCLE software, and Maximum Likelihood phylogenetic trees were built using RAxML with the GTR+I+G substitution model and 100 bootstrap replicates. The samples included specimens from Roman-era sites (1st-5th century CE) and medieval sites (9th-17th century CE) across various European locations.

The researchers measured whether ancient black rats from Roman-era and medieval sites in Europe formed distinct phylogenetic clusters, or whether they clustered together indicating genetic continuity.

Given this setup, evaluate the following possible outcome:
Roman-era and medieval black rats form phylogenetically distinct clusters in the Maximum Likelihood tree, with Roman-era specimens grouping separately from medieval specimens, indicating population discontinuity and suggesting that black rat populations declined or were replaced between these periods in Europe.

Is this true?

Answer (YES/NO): YES